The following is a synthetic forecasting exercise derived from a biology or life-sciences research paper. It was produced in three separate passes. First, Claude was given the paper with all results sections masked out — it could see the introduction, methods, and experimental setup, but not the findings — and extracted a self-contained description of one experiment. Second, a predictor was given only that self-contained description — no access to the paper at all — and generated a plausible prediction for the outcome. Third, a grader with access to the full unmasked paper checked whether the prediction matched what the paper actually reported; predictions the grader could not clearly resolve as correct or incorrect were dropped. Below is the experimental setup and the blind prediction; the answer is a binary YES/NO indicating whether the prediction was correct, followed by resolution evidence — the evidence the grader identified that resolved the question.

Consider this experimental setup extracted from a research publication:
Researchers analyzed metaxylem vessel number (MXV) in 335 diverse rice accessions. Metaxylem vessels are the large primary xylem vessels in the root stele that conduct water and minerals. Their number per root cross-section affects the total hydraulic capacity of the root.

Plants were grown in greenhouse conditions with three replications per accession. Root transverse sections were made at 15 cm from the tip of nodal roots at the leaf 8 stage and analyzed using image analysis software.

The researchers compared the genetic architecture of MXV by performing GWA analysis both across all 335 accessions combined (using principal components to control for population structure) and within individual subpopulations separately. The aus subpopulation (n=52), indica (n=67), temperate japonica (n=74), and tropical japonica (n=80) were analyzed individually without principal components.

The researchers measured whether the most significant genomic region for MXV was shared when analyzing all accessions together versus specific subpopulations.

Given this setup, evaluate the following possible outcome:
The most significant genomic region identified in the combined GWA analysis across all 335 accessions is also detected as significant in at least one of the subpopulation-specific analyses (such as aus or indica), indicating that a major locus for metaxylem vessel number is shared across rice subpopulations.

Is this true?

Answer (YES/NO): YES